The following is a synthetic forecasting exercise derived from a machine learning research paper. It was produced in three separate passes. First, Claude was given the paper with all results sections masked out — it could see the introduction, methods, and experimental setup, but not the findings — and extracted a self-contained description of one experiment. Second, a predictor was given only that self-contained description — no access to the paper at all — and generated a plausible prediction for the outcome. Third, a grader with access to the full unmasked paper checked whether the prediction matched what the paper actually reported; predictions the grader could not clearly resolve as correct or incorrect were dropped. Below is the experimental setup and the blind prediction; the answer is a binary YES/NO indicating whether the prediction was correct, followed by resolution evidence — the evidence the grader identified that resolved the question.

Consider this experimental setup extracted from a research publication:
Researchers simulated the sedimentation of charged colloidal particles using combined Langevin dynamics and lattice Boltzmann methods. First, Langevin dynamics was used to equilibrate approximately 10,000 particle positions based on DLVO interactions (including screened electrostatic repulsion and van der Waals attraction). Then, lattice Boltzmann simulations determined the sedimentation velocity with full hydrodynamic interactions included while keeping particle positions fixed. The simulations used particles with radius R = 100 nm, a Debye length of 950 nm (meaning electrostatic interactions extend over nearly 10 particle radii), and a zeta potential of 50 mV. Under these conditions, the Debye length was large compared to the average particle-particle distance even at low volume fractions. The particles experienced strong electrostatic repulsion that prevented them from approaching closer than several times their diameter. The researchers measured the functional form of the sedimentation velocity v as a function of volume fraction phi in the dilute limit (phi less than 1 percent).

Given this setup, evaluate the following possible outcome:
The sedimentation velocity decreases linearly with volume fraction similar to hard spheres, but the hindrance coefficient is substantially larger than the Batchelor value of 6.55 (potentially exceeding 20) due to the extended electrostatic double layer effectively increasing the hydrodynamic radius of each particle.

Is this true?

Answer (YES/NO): NO